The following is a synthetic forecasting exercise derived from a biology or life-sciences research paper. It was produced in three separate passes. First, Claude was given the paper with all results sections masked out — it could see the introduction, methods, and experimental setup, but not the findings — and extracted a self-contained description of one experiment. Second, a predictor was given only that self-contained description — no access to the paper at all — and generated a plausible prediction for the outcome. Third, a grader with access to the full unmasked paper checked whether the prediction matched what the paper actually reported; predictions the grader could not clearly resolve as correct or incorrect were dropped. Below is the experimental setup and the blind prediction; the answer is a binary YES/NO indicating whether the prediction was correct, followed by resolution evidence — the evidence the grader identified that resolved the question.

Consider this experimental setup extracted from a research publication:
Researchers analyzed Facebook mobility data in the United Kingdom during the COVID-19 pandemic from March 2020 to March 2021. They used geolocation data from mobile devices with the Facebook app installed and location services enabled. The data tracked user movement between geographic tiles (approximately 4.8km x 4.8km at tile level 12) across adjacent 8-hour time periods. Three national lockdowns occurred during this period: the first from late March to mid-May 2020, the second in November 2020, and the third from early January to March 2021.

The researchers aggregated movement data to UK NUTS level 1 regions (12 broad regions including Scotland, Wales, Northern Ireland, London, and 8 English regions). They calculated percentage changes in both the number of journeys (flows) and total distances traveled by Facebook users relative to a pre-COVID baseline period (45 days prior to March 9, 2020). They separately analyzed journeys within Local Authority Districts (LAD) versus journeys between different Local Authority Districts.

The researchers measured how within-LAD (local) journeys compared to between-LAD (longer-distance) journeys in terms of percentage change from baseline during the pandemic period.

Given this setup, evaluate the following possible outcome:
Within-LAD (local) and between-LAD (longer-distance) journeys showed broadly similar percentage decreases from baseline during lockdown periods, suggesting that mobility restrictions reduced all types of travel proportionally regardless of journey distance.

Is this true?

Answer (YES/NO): YES